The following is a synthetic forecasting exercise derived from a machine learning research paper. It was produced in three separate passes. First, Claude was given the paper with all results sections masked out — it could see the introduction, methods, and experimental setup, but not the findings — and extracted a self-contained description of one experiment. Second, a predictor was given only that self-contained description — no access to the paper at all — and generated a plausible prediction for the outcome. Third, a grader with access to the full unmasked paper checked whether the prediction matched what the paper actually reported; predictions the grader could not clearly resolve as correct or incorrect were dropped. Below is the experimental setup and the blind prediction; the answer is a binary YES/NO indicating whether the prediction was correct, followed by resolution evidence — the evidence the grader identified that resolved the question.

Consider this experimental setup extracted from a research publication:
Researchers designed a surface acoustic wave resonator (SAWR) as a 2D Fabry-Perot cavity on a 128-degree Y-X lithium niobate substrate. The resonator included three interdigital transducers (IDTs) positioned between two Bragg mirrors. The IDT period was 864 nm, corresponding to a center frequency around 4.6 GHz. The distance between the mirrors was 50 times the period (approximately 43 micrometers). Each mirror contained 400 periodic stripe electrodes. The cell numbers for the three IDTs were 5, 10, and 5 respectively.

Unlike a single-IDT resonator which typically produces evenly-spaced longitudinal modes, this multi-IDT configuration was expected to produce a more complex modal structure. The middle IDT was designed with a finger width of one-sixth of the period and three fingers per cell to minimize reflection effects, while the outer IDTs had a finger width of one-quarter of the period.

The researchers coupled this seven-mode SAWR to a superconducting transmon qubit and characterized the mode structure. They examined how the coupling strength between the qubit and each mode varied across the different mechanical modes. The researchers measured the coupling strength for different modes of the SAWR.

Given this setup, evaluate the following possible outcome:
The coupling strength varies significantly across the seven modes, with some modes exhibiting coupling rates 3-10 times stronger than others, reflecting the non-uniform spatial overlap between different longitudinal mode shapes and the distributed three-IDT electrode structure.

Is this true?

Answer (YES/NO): NO